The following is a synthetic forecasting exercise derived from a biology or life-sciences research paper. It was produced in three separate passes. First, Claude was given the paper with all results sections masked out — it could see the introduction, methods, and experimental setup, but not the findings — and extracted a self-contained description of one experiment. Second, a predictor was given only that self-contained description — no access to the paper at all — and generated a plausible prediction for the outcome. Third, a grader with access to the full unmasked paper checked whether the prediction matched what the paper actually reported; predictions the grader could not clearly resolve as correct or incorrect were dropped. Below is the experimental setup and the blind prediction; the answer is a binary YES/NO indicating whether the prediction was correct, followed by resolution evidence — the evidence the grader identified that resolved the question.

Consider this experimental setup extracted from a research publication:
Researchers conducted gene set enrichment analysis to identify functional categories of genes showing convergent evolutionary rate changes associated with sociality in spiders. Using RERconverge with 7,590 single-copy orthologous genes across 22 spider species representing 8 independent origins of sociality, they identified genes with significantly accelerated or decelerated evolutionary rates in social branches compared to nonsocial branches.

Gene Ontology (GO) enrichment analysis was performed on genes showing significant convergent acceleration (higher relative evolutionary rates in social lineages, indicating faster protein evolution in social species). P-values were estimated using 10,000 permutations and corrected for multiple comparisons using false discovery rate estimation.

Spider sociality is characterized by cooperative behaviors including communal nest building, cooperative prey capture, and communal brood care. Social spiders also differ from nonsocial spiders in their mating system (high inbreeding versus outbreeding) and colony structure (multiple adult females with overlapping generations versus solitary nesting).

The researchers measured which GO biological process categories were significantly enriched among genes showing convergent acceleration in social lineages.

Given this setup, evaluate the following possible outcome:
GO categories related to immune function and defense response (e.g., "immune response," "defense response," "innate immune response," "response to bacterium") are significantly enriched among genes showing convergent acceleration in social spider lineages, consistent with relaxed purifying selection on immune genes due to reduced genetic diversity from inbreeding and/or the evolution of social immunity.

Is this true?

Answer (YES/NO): NO